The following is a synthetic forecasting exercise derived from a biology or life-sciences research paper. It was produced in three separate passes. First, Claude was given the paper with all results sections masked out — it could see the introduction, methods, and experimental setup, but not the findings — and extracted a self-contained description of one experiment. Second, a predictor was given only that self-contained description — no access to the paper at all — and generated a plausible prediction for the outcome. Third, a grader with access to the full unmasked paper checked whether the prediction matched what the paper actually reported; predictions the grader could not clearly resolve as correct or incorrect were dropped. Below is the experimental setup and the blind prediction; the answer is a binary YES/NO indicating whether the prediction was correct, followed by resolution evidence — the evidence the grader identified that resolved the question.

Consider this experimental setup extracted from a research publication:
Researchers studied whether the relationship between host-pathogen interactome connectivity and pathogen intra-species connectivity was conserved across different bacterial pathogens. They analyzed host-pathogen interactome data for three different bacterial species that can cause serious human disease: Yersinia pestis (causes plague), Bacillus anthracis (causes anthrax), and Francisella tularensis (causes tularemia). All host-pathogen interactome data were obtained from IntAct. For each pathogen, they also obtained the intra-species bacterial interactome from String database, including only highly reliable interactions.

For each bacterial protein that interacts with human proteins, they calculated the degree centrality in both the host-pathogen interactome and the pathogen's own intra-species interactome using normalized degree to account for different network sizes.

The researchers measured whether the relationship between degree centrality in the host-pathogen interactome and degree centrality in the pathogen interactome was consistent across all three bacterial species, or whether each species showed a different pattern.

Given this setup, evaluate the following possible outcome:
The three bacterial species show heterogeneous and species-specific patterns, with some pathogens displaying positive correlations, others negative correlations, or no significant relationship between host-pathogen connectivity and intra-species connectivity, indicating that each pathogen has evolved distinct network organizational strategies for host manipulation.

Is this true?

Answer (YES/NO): NO